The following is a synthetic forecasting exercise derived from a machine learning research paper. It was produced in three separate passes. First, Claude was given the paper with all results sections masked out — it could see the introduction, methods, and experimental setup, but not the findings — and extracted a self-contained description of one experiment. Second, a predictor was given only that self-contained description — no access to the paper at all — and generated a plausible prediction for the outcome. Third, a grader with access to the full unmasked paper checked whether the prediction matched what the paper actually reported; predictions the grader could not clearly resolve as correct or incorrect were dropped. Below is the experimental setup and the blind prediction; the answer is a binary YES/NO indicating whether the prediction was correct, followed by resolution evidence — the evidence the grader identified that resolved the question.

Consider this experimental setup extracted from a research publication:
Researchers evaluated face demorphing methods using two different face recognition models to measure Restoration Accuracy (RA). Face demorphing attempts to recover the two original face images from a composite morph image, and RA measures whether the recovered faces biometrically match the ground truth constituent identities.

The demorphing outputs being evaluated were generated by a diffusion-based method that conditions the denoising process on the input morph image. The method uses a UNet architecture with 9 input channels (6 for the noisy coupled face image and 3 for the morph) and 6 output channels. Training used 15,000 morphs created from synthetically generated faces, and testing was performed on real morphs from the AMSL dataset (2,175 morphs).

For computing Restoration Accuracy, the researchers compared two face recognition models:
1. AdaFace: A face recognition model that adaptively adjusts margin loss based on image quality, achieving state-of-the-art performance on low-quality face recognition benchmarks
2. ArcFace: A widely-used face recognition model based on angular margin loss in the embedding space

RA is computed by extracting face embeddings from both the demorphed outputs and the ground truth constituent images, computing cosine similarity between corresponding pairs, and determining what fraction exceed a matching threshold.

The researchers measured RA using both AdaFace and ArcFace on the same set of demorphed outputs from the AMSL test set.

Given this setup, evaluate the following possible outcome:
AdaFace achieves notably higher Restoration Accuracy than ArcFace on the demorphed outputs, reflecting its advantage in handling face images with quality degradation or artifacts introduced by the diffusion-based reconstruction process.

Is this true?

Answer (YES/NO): NO